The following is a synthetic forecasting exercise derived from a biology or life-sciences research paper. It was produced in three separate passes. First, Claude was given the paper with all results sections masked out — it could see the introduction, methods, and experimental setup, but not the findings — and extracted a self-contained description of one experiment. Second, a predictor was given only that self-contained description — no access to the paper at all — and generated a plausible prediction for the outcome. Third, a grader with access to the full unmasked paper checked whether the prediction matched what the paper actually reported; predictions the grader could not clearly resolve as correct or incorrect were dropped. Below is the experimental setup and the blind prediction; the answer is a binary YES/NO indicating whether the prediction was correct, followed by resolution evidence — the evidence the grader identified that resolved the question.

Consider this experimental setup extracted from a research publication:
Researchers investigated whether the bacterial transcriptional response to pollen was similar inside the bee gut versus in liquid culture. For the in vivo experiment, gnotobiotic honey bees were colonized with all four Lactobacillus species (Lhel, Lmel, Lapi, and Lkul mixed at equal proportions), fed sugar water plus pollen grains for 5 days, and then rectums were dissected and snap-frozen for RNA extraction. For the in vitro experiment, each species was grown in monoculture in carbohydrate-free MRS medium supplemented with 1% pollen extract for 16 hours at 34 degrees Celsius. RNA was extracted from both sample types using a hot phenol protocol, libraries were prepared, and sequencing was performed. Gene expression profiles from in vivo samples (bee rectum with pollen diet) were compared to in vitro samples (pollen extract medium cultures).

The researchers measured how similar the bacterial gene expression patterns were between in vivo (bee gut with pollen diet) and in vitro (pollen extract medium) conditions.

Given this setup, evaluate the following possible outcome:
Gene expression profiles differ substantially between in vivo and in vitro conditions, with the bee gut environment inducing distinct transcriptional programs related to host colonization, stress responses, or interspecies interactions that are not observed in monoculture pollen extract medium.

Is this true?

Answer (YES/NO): NO